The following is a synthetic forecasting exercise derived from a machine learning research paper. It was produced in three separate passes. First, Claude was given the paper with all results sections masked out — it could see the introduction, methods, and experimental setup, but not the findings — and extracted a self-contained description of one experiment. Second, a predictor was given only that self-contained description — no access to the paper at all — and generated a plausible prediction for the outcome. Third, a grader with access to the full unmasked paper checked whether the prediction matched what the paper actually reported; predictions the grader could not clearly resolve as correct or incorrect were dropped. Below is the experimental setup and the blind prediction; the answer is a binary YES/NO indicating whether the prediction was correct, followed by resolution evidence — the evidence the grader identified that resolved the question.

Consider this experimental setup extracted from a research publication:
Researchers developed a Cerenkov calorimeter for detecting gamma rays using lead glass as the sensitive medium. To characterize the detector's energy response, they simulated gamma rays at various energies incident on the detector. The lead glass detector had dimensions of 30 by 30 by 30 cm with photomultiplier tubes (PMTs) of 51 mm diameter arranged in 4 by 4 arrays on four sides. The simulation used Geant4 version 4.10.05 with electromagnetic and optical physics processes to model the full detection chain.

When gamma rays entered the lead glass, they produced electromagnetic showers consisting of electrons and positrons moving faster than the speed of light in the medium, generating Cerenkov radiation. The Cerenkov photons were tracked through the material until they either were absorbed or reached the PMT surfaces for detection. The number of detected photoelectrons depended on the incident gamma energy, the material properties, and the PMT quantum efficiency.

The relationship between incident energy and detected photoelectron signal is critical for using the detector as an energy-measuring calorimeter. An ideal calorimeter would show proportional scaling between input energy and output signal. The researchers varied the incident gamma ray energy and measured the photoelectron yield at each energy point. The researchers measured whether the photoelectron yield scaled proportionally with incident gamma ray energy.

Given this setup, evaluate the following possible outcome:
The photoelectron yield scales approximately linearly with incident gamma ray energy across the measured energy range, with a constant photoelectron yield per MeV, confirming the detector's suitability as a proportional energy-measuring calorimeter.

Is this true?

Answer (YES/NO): YES